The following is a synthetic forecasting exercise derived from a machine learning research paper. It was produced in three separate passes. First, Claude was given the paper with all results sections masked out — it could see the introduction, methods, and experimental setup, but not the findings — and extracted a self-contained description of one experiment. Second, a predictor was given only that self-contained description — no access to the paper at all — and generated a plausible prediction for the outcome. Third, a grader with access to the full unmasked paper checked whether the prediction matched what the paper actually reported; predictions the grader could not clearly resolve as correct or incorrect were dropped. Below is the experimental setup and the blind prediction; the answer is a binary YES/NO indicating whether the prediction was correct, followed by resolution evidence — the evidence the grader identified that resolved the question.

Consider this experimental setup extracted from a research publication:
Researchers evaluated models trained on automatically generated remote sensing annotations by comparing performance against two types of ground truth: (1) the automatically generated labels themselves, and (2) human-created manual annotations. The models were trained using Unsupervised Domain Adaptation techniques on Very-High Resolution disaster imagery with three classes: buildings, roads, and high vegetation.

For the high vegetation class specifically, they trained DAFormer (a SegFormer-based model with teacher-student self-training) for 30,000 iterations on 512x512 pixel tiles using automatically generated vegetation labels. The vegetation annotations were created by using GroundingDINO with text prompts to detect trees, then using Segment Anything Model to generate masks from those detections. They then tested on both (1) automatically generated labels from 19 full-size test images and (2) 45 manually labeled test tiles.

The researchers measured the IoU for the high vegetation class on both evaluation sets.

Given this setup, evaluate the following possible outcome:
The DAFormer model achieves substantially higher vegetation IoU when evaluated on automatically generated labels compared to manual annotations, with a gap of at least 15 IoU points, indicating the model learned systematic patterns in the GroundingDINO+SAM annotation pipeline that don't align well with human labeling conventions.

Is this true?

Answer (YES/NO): NO